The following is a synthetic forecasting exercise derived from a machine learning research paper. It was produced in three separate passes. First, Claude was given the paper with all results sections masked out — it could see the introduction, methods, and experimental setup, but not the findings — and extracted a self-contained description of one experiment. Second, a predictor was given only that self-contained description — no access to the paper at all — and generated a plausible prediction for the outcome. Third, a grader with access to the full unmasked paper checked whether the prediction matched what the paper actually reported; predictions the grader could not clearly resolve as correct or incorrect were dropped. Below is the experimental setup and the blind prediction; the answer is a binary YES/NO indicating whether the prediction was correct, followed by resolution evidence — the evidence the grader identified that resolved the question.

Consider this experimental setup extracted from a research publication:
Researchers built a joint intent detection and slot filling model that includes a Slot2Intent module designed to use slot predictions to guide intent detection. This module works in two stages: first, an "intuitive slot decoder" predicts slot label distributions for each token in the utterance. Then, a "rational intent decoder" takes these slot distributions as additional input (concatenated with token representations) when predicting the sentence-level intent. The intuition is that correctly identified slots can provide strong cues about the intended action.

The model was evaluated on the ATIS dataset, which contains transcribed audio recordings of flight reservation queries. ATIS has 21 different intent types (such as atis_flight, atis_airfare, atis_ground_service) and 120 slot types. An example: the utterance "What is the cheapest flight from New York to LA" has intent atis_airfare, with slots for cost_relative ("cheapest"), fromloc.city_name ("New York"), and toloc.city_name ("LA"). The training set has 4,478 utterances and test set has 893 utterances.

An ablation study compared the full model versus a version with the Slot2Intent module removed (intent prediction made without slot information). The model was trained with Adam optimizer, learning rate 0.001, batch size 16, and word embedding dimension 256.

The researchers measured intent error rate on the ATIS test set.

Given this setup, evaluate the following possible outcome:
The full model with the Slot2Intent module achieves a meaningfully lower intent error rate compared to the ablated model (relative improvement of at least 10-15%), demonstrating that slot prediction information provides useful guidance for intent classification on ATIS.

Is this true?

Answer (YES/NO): NO